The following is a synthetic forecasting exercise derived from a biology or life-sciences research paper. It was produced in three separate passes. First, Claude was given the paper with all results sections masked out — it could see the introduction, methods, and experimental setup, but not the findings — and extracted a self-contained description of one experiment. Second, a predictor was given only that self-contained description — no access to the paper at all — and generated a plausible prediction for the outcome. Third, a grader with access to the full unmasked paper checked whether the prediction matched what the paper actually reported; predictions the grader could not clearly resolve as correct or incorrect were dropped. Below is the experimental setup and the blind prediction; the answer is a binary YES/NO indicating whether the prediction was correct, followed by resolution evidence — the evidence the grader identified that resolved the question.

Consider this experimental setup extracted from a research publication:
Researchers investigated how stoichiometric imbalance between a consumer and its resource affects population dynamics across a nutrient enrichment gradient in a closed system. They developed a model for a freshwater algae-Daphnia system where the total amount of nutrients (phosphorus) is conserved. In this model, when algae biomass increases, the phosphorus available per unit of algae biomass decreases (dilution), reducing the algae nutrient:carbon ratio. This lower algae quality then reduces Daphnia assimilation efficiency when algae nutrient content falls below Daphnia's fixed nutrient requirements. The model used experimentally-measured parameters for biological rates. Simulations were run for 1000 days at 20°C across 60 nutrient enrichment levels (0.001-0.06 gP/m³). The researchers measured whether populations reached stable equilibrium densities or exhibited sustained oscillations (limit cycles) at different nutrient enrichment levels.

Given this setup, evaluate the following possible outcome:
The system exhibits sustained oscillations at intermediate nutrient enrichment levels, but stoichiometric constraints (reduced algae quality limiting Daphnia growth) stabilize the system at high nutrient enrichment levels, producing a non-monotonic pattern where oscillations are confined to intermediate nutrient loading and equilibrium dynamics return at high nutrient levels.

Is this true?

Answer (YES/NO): NO